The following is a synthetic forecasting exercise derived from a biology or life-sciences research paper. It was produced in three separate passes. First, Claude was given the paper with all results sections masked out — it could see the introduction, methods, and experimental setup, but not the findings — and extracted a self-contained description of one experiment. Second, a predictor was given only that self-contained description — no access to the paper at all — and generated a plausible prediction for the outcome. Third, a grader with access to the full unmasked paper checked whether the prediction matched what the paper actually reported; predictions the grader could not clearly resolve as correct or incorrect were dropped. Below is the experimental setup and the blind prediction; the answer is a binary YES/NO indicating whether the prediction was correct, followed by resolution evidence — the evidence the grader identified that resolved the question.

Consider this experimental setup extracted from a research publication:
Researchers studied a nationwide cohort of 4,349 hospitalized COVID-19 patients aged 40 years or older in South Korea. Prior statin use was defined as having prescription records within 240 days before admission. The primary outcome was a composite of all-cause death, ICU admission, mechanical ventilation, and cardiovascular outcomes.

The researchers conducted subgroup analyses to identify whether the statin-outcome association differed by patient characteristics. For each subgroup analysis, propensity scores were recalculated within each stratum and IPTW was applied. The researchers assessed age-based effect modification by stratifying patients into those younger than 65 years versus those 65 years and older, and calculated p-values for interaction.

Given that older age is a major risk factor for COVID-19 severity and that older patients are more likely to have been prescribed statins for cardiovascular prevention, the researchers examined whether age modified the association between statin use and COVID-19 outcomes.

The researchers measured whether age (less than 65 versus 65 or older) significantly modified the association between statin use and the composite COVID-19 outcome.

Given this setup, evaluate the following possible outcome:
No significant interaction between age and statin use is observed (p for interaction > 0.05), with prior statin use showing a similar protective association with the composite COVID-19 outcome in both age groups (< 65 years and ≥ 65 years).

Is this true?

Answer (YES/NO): NO